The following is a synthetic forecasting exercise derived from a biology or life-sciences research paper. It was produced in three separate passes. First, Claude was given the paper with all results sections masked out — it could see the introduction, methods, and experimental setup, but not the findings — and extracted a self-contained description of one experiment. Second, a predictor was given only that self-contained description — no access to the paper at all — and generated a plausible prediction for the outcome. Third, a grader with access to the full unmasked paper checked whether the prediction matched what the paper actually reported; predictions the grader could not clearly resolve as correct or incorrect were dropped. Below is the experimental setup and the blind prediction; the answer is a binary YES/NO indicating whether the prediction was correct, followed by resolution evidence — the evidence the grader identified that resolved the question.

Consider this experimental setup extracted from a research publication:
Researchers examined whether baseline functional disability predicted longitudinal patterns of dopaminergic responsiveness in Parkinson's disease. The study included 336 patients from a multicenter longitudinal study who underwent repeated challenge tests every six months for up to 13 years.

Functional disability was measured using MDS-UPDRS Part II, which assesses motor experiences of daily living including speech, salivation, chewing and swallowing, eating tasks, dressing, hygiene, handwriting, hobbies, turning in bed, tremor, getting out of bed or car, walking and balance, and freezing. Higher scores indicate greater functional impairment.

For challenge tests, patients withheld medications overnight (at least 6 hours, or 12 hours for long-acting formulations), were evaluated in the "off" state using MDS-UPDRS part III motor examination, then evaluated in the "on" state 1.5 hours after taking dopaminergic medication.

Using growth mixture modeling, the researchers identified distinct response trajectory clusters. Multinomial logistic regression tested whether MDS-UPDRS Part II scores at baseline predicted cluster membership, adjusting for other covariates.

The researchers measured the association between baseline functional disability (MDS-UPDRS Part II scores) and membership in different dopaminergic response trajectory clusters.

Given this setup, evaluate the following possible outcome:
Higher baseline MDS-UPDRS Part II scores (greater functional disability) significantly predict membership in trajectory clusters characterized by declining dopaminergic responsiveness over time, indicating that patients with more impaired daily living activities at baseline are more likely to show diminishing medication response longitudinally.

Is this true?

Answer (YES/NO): NO